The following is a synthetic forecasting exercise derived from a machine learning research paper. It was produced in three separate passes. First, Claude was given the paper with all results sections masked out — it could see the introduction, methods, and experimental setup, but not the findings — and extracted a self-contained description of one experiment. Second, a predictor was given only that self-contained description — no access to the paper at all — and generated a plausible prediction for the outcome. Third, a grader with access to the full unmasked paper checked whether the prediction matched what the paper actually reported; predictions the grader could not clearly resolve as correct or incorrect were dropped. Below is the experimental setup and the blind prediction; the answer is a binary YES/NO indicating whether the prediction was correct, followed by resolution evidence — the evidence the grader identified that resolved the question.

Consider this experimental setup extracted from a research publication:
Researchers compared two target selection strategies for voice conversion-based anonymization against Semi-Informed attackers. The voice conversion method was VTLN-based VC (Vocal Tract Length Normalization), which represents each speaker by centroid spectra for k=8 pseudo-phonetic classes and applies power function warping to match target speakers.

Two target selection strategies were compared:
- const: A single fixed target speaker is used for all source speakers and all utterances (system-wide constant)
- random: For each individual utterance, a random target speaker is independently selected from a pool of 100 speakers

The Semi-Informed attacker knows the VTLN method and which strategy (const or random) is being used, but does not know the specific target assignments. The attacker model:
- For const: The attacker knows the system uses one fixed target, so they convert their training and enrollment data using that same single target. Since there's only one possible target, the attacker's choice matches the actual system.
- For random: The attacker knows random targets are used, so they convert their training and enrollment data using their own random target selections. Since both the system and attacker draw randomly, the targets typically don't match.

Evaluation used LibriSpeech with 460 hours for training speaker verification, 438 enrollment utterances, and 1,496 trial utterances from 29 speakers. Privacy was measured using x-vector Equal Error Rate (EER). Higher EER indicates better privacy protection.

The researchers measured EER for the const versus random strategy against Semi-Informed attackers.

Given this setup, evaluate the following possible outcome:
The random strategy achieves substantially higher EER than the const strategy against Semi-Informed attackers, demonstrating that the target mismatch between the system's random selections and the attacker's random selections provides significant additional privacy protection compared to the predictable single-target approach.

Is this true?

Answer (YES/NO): NO